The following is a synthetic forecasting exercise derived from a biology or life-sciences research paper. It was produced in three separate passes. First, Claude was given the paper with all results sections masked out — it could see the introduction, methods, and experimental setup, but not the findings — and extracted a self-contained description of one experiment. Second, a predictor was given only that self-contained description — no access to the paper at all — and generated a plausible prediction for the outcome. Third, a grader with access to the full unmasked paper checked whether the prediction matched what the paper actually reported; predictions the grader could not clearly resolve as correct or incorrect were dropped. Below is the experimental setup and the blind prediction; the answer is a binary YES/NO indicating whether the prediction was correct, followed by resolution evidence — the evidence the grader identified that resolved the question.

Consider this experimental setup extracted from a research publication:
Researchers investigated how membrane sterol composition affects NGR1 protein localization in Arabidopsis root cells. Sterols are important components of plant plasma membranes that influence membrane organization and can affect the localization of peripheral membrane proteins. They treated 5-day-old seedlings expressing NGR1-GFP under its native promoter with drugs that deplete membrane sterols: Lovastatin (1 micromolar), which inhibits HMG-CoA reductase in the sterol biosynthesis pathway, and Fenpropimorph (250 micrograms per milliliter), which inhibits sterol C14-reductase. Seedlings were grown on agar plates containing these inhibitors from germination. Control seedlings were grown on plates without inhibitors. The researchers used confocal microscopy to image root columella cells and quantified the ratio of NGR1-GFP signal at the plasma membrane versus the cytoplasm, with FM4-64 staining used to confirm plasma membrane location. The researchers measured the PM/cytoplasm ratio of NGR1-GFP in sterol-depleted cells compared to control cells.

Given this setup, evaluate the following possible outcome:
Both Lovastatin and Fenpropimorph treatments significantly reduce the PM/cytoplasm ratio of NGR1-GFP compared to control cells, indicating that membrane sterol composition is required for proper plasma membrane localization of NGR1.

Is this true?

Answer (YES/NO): YES